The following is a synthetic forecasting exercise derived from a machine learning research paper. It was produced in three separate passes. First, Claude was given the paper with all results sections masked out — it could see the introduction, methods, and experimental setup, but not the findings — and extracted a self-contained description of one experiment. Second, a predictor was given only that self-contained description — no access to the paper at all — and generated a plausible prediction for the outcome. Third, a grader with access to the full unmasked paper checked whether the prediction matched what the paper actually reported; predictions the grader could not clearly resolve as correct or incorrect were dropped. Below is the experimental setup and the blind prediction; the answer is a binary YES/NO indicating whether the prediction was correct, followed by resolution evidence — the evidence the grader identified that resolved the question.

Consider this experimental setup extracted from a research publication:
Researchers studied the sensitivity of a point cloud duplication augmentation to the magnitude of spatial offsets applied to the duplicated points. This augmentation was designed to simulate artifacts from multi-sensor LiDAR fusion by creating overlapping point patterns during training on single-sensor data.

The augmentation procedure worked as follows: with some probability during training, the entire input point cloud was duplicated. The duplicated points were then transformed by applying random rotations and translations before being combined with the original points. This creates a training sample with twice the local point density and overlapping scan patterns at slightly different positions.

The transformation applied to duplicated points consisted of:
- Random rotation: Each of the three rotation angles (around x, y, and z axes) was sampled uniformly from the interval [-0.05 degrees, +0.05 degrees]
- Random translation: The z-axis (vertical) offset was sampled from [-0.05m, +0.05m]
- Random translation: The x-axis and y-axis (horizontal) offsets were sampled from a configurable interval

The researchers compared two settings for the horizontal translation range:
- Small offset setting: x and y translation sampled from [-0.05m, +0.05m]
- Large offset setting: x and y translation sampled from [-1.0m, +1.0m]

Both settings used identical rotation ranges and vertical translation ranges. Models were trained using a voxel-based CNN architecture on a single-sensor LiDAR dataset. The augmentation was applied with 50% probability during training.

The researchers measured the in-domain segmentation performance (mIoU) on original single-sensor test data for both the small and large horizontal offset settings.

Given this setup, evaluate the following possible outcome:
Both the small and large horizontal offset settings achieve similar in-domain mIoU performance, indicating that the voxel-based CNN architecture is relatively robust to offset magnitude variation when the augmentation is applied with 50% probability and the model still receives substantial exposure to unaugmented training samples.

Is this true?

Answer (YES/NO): YES